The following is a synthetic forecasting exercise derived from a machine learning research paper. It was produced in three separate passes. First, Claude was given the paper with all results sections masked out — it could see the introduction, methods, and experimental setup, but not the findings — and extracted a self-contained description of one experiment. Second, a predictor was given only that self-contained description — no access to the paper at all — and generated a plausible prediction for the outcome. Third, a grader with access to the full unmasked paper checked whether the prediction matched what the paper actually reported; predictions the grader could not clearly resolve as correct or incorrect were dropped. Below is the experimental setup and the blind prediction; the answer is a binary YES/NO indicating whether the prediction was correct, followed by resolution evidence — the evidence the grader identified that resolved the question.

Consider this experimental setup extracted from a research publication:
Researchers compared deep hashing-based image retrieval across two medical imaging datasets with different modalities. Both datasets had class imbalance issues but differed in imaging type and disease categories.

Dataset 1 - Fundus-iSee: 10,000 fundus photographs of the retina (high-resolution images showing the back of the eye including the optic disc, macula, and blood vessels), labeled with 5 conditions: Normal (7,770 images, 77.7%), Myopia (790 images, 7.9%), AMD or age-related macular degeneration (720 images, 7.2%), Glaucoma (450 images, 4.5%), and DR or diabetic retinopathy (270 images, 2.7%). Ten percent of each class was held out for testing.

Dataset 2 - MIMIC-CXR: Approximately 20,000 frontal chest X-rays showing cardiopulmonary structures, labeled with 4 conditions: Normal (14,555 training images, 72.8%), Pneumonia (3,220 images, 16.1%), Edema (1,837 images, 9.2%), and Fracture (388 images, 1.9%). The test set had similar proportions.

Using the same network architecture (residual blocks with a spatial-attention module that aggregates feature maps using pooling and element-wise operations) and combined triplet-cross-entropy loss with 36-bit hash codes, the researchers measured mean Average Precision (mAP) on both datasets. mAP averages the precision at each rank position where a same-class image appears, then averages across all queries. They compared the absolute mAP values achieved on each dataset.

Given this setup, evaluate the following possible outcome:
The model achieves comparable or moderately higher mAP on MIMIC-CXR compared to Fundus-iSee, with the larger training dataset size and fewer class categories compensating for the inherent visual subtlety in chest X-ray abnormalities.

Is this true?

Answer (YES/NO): YES